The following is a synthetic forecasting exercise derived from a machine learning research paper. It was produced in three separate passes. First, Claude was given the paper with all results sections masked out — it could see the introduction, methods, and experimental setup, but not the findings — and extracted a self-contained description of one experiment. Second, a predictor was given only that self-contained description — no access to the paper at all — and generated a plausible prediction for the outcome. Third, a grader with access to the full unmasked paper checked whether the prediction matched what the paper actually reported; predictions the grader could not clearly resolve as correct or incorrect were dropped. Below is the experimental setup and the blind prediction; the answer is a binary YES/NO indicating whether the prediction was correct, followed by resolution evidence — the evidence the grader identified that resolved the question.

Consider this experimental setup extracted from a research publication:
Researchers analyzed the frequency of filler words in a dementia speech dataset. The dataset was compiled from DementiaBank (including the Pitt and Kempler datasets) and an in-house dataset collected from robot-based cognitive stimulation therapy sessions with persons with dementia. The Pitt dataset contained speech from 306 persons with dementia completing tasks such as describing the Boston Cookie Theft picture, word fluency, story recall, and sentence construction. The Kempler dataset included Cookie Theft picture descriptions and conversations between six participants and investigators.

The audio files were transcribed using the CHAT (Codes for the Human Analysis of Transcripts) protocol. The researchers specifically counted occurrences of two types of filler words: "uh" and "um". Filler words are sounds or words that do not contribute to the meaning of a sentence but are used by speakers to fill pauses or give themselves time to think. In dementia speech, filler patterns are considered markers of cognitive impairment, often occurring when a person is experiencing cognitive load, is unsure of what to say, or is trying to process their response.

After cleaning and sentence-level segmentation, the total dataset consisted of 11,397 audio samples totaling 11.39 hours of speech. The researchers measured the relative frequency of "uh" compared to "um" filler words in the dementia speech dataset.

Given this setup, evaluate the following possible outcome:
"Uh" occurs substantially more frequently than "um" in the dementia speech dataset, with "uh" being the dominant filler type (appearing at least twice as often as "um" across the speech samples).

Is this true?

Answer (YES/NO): YES